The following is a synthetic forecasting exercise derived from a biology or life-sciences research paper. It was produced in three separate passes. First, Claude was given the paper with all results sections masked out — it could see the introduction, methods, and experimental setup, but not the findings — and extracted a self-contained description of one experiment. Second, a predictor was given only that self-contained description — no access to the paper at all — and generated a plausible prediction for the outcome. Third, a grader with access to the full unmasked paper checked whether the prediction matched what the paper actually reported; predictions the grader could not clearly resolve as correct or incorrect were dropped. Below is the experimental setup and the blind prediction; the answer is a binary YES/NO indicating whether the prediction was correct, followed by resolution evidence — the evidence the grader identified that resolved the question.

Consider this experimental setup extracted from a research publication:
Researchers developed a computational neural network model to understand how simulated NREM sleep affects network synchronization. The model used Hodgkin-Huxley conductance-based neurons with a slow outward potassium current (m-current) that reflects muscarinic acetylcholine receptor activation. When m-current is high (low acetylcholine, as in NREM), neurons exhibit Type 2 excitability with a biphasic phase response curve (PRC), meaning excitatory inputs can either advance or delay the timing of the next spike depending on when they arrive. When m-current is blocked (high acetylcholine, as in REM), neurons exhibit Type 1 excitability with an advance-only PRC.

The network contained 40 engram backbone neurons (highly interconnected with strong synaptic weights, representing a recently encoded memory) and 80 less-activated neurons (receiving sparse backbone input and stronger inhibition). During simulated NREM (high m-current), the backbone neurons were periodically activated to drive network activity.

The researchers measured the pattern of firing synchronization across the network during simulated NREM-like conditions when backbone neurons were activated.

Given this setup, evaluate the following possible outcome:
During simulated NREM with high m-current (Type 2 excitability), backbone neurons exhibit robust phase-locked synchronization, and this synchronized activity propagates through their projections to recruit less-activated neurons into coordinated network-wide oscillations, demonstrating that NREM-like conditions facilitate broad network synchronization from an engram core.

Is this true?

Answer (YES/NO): YES